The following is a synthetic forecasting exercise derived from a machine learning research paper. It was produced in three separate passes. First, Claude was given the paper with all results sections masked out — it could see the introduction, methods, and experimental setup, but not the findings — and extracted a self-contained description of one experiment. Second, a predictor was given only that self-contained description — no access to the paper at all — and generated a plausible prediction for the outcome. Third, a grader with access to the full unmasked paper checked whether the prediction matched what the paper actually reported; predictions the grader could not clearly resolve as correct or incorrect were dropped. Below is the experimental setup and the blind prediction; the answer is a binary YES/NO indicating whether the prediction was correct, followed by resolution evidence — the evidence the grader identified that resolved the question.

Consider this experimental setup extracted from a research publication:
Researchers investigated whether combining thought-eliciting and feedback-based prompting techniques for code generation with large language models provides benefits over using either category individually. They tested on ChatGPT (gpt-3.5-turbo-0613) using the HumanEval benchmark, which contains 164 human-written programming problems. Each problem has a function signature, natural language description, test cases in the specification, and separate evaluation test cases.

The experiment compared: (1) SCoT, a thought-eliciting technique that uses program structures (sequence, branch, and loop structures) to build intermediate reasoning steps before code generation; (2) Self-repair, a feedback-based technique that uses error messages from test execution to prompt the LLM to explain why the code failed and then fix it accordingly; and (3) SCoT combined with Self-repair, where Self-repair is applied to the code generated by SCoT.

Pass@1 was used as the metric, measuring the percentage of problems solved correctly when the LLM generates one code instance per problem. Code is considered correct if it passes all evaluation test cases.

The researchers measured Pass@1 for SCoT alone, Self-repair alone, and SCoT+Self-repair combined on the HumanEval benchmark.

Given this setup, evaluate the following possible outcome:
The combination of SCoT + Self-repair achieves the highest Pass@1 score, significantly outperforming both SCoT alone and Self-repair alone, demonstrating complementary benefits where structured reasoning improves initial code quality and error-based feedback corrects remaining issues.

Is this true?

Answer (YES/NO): NO